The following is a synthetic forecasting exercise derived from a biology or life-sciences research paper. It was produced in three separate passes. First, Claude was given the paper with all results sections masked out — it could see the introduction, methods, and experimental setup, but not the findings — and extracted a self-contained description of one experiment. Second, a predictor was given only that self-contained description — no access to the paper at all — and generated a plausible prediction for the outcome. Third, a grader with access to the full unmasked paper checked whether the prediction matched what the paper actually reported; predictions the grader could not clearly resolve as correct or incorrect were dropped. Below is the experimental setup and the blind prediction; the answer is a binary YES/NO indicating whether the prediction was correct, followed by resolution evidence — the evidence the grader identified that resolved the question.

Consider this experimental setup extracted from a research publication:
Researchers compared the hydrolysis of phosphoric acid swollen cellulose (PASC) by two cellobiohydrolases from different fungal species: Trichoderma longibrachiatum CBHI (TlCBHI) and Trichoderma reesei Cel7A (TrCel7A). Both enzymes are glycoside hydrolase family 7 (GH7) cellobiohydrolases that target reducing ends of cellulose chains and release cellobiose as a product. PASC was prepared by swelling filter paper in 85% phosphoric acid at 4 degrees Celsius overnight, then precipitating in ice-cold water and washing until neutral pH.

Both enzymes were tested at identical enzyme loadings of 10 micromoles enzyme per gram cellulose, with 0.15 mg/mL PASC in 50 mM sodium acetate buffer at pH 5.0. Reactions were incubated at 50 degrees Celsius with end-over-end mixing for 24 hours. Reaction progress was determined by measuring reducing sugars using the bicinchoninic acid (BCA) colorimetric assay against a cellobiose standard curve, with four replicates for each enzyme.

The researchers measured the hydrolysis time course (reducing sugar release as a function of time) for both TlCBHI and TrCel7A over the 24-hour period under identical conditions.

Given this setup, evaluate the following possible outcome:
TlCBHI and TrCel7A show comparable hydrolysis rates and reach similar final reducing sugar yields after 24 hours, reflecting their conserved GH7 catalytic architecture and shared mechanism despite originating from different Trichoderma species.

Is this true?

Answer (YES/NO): NO